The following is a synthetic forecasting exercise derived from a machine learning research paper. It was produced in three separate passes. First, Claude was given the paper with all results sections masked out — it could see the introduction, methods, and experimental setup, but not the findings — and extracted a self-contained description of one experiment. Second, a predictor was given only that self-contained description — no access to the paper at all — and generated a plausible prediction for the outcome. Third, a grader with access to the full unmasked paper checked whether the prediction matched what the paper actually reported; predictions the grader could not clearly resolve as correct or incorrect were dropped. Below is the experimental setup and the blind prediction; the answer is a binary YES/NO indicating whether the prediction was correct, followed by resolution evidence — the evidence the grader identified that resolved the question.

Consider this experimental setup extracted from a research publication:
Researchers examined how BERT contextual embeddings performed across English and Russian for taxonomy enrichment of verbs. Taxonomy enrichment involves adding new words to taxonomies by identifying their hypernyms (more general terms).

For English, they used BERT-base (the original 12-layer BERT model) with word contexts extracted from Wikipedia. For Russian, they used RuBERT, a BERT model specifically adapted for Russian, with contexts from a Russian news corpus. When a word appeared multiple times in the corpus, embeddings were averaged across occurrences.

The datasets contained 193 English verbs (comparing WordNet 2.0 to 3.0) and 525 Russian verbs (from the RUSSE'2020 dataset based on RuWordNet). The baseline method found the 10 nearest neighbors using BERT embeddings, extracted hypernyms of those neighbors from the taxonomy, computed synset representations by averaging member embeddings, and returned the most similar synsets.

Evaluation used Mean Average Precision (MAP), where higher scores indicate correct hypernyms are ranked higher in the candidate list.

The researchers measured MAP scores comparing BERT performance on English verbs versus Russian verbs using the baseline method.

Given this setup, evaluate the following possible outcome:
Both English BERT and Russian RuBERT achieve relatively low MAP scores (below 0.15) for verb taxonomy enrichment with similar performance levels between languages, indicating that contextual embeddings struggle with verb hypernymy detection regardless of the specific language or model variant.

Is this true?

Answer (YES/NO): YES